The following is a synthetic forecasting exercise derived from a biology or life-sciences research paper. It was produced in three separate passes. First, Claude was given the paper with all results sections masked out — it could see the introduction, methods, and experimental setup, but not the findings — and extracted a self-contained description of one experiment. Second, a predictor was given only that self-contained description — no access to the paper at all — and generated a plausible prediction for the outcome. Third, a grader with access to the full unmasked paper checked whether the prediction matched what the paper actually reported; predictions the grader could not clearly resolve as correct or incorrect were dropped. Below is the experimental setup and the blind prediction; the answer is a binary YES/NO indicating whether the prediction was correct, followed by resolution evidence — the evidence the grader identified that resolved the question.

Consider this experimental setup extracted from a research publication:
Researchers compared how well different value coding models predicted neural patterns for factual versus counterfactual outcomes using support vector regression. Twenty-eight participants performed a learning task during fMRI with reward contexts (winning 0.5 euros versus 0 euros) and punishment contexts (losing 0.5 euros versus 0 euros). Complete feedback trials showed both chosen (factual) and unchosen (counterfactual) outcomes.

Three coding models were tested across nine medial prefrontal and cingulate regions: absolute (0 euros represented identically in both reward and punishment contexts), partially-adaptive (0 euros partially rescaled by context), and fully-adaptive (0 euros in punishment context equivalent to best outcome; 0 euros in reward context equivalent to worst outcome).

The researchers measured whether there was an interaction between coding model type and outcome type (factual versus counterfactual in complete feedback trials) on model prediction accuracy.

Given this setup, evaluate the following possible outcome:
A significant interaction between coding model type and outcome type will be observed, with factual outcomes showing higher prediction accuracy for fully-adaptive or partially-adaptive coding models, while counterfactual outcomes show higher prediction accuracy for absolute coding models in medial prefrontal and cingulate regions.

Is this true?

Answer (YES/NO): NO